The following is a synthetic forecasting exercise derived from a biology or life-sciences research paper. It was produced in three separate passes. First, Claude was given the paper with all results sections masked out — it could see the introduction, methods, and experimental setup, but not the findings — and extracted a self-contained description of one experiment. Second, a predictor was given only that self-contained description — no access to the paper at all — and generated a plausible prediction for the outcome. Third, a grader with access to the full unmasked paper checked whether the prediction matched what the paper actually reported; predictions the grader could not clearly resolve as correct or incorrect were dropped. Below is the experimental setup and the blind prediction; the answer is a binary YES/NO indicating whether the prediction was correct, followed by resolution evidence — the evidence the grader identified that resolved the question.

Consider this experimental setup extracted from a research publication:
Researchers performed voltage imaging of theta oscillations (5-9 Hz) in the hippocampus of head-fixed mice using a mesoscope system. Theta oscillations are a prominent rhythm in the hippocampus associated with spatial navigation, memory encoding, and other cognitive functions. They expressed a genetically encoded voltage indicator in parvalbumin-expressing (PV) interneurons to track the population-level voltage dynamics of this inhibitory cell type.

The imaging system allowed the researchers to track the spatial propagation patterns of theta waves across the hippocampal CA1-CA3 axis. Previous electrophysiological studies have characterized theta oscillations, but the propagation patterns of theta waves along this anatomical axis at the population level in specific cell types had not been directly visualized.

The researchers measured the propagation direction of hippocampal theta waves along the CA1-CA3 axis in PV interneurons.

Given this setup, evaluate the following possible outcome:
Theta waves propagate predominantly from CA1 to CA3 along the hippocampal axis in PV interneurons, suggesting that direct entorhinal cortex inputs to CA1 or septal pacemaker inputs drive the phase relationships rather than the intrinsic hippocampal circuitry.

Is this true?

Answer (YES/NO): NO